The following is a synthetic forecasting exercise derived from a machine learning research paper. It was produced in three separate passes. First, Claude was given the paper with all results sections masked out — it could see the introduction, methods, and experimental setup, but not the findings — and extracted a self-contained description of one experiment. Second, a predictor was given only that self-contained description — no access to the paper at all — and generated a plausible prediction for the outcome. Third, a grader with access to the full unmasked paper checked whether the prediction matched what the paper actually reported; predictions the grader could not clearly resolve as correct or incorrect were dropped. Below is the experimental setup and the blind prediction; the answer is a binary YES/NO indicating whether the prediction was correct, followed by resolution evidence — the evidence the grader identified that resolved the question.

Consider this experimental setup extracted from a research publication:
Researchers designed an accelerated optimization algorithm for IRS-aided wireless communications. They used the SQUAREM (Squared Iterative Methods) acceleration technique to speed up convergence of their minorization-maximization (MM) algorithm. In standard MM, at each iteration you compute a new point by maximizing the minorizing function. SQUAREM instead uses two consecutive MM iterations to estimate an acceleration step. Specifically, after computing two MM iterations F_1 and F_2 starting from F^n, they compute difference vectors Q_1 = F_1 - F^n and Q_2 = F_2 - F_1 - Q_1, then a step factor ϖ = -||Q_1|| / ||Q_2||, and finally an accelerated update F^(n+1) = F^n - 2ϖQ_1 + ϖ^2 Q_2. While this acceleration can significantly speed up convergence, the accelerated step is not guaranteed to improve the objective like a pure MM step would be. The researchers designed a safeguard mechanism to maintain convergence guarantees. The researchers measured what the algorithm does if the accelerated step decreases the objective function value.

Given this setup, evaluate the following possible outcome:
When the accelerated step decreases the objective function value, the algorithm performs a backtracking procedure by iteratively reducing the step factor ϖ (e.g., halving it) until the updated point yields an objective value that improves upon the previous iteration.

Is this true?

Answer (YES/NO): YES